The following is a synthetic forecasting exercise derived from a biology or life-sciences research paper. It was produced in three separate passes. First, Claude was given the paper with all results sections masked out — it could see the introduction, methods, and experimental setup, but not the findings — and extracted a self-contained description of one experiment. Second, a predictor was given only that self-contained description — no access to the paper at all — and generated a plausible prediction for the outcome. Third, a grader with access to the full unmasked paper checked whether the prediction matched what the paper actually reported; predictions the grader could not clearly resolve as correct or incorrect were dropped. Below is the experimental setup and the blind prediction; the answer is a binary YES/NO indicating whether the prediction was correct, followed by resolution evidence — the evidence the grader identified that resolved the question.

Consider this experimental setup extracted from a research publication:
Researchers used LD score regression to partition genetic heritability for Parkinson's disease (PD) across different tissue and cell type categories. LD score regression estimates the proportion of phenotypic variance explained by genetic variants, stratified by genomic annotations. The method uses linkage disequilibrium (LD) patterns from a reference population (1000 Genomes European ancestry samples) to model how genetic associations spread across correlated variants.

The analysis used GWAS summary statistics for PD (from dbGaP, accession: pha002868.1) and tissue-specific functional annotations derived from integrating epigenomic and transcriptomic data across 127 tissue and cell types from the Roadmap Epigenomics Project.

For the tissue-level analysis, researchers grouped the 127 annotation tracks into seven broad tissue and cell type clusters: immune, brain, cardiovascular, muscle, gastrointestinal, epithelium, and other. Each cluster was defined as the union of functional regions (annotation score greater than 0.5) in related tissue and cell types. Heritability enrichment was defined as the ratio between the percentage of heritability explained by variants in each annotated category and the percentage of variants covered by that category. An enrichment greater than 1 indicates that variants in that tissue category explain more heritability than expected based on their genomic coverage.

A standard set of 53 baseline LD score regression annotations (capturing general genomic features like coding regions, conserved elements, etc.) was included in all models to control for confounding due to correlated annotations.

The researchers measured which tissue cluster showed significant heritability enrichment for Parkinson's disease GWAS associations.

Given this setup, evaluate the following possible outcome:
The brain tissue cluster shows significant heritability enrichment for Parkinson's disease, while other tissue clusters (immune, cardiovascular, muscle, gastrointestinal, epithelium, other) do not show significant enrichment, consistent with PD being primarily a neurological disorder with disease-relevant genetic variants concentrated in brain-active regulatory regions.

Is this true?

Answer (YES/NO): NO